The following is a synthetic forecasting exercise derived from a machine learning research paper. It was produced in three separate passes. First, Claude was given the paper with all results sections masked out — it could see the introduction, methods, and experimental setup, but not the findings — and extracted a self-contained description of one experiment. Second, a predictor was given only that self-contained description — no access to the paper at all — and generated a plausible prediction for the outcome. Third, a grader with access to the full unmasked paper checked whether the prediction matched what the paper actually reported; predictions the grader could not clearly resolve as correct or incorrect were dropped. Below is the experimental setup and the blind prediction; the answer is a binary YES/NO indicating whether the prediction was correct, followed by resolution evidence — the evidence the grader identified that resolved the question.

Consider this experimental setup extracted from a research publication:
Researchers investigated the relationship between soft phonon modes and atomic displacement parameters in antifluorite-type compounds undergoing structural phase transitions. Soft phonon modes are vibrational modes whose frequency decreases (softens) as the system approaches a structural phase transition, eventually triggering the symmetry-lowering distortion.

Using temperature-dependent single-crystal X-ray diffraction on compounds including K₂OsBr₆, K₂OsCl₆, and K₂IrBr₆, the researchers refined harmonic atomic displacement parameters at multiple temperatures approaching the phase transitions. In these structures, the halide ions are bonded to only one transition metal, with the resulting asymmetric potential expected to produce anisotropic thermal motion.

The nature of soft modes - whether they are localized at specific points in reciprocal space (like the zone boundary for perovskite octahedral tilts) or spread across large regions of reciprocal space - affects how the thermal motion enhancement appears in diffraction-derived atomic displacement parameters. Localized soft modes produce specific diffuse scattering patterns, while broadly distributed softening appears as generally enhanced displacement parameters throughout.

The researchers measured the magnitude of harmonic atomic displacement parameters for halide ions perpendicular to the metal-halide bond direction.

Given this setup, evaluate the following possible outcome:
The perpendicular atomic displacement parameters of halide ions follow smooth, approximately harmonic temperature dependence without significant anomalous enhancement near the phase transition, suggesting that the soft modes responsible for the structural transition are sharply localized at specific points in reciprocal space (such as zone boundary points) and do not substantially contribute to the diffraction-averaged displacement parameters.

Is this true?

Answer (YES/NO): NO